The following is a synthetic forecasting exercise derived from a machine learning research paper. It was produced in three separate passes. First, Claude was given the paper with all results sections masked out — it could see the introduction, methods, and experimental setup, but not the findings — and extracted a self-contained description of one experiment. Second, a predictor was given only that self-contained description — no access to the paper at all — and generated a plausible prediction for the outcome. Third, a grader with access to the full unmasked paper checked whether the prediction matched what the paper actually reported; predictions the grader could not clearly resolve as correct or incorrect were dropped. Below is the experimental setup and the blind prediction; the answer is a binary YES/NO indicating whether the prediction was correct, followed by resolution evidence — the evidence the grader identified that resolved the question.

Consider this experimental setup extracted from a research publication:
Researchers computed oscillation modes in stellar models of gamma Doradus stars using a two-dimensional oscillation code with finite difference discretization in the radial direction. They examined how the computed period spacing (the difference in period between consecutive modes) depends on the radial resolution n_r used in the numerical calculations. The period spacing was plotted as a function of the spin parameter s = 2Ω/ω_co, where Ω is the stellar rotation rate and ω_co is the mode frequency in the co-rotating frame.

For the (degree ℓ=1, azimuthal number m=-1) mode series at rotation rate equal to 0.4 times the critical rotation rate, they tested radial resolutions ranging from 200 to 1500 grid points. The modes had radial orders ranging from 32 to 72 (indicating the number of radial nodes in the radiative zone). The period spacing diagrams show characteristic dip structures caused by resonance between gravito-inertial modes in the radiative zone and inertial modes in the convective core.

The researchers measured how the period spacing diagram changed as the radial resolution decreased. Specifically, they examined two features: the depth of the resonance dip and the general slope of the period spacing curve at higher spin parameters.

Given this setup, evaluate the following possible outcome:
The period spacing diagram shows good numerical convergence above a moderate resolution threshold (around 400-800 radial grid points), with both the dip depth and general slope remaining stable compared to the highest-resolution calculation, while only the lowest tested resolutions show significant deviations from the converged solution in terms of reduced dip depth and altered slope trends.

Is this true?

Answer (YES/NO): NO